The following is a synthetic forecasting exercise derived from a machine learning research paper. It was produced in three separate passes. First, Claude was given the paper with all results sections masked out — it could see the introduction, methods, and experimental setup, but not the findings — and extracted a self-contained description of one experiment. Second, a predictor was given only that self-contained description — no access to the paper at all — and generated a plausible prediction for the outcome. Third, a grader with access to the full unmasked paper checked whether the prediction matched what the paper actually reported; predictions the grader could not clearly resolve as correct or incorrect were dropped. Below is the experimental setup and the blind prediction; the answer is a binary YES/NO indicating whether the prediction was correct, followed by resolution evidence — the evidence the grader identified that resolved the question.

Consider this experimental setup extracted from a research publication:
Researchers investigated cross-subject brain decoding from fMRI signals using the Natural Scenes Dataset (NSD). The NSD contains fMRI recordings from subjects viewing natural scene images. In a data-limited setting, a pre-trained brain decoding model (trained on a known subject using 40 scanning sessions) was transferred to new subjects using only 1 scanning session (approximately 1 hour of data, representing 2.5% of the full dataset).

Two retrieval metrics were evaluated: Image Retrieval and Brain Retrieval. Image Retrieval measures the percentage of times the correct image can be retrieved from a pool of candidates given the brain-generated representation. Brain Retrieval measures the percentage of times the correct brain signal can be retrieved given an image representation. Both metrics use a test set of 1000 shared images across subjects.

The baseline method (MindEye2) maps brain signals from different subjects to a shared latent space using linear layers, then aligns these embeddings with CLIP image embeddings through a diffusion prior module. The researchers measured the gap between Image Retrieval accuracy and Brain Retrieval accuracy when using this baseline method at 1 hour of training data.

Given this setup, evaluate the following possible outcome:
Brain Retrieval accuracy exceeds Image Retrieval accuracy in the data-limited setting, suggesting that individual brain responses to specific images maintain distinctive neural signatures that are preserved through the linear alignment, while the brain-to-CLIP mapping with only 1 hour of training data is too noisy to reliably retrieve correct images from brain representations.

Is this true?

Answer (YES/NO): NO